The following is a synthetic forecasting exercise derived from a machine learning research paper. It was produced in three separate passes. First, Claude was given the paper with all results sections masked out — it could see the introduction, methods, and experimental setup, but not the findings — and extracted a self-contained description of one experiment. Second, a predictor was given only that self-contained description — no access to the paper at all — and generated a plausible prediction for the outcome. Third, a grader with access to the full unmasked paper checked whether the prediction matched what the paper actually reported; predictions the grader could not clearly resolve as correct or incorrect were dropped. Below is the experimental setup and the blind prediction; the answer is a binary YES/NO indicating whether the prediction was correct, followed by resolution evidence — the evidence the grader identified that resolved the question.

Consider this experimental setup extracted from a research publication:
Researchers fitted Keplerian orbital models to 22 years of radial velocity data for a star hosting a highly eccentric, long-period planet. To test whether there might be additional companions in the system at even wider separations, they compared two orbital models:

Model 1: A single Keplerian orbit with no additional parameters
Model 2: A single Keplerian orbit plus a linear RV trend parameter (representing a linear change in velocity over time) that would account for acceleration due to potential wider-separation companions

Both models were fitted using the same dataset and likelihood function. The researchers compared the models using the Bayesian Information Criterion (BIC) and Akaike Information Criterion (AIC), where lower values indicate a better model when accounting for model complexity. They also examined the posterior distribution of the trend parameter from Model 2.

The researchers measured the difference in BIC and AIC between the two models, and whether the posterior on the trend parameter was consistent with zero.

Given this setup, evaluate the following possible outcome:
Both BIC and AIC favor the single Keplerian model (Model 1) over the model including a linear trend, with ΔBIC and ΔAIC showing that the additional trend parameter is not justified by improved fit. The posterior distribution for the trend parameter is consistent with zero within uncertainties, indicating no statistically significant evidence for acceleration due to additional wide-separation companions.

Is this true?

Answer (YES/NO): YES